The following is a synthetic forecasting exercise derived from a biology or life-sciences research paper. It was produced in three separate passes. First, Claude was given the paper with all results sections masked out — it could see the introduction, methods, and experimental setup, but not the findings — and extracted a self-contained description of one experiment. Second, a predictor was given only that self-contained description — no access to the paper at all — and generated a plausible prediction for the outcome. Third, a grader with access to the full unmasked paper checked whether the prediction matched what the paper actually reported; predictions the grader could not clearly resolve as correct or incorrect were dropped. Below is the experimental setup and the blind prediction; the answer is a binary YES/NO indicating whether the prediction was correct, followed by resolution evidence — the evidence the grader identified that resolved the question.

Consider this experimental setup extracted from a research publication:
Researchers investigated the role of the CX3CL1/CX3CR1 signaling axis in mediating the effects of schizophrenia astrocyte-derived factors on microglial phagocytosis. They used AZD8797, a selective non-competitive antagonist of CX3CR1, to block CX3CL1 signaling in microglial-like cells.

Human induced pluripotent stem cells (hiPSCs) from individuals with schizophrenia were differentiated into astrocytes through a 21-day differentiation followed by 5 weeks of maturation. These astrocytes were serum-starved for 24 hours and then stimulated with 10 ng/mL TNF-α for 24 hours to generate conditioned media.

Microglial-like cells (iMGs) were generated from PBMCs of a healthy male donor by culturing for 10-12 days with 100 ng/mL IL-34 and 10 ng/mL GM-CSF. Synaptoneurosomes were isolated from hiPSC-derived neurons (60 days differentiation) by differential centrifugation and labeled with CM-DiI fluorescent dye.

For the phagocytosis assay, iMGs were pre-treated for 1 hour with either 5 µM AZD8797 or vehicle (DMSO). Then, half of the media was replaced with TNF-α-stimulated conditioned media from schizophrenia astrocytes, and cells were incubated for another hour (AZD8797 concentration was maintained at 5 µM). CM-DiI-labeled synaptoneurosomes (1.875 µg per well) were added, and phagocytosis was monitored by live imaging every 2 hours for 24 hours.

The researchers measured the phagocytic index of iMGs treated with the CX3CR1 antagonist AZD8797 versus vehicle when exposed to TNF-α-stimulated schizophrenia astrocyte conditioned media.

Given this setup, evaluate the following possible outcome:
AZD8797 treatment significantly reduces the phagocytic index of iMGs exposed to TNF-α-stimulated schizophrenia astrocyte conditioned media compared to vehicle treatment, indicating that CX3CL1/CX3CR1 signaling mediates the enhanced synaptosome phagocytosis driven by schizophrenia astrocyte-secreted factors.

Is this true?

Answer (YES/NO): NO